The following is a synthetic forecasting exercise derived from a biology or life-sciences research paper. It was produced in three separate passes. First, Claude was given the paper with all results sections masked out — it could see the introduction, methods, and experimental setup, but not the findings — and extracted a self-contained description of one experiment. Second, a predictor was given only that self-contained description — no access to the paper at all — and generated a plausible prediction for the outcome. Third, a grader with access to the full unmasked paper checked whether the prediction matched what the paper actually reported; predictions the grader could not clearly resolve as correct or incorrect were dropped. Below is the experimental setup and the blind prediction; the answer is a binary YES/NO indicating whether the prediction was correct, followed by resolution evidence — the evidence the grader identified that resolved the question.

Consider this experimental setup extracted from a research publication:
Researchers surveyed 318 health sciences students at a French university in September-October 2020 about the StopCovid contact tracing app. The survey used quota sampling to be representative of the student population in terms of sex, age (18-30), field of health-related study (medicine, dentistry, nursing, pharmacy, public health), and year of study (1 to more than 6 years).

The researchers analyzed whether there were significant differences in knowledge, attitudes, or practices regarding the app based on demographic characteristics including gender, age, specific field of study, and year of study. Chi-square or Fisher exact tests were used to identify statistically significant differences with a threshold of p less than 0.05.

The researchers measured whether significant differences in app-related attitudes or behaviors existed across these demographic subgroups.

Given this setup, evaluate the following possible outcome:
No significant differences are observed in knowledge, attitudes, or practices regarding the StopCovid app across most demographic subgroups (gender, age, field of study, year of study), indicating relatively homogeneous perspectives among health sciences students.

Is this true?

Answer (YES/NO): NO